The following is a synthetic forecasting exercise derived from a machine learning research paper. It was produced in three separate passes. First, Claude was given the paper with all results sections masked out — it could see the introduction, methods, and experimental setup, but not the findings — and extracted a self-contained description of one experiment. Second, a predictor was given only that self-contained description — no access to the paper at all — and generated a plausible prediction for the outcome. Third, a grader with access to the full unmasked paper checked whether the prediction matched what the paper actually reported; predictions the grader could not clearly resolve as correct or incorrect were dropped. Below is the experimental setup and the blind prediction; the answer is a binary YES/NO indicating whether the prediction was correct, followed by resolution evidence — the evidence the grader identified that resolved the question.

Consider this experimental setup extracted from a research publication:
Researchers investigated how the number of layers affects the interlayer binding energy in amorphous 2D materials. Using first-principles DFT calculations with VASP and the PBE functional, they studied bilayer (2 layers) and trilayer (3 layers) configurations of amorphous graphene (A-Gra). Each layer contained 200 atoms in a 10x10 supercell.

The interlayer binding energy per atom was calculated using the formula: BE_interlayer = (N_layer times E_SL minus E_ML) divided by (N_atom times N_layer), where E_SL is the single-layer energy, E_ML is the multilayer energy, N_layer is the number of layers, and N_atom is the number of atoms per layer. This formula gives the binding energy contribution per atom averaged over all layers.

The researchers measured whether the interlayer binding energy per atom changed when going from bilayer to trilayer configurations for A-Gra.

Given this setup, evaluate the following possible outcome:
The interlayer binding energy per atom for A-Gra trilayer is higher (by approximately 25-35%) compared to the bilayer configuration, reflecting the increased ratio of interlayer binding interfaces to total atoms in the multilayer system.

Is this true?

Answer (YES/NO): NO